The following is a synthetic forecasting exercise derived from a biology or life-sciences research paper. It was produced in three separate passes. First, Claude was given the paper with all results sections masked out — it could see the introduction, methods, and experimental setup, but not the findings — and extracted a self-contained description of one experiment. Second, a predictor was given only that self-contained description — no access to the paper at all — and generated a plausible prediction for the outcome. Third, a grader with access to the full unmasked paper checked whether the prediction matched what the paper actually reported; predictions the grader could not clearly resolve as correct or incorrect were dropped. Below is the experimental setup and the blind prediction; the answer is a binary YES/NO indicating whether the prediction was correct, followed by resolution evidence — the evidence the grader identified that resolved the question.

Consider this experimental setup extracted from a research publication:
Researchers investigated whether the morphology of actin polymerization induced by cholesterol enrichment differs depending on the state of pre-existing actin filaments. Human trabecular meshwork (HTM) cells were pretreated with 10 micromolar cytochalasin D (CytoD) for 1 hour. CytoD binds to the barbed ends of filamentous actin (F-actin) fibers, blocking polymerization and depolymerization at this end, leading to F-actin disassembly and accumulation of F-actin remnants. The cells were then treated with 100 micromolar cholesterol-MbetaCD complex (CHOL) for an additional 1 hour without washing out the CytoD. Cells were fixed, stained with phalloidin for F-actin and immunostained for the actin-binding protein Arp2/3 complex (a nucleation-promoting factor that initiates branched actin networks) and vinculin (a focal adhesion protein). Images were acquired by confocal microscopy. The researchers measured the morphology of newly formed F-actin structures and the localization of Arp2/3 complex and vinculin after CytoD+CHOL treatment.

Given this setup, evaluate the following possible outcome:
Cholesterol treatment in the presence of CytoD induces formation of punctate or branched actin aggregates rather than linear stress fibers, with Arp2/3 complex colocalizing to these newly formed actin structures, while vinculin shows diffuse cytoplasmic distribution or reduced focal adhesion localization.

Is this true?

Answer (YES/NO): NO